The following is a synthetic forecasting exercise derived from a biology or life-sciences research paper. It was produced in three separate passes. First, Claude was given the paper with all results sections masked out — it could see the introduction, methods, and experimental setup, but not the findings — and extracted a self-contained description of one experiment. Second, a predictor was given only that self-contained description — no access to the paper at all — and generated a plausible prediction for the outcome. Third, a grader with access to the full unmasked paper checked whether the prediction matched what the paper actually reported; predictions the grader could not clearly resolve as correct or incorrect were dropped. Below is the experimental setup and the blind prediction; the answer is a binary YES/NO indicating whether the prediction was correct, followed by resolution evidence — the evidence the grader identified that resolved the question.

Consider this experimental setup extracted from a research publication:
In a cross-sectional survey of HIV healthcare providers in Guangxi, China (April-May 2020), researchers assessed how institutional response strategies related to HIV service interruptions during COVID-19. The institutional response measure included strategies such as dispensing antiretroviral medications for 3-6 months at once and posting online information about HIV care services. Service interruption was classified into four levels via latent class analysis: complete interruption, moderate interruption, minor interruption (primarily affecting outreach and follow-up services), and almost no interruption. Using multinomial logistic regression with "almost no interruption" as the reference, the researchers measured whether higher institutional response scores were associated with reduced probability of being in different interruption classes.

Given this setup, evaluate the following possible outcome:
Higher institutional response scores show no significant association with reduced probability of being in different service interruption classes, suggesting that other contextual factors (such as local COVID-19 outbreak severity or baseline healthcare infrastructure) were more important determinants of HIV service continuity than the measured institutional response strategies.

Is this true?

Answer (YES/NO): NO